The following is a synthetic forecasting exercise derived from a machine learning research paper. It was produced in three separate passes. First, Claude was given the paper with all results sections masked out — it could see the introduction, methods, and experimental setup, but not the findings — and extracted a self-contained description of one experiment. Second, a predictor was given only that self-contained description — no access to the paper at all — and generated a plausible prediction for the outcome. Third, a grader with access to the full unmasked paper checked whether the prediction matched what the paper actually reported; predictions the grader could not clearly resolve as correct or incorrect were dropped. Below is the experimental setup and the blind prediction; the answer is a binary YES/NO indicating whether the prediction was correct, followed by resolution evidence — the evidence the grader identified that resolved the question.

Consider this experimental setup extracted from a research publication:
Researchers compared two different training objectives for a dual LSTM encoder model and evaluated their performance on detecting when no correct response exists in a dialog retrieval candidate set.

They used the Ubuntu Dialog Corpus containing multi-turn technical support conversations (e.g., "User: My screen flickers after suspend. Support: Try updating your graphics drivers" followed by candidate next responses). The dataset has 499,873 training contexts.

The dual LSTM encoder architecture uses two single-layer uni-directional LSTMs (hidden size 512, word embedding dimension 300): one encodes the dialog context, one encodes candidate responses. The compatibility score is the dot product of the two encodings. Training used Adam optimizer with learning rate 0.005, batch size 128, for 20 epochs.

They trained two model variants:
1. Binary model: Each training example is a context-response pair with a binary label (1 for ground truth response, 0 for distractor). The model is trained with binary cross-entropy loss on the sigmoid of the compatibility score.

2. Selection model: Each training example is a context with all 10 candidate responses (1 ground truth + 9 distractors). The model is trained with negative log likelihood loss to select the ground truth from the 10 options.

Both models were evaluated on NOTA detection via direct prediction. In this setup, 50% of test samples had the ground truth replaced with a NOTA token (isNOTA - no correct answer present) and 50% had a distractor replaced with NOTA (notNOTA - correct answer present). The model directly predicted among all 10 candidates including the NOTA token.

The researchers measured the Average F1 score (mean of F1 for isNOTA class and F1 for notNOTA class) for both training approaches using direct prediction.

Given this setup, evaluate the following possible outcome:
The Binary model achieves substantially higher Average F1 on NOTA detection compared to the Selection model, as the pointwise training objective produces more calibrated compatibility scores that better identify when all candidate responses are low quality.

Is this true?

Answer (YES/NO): NO